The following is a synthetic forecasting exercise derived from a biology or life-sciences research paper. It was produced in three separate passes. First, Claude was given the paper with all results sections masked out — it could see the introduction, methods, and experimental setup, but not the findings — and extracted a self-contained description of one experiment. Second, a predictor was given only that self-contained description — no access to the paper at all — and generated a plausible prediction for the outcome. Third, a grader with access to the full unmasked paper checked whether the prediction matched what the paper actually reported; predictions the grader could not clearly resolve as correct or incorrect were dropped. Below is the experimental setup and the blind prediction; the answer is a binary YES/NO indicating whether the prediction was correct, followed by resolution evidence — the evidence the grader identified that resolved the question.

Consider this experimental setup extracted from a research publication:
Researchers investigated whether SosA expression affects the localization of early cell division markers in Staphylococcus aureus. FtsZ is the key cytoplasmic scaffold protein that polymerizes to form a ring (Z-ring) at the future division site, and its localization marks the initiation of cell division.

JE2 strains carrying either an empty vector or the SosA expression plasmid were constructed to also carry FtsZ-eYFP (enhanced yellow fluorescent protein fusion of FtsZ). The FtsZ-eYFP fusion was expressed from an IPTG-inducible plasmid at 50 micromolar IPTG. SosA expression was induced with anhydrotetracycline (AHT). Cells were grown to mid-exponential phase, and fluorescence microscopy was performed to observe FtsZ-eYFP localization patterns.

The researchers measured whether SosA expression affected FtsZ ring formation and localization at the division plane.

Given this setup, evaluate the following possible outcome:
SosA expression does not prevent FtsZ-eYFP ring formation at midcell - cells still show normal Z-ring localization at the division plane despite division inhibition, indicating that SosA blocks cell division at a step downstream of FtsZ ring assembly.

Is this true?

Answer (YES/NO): YES